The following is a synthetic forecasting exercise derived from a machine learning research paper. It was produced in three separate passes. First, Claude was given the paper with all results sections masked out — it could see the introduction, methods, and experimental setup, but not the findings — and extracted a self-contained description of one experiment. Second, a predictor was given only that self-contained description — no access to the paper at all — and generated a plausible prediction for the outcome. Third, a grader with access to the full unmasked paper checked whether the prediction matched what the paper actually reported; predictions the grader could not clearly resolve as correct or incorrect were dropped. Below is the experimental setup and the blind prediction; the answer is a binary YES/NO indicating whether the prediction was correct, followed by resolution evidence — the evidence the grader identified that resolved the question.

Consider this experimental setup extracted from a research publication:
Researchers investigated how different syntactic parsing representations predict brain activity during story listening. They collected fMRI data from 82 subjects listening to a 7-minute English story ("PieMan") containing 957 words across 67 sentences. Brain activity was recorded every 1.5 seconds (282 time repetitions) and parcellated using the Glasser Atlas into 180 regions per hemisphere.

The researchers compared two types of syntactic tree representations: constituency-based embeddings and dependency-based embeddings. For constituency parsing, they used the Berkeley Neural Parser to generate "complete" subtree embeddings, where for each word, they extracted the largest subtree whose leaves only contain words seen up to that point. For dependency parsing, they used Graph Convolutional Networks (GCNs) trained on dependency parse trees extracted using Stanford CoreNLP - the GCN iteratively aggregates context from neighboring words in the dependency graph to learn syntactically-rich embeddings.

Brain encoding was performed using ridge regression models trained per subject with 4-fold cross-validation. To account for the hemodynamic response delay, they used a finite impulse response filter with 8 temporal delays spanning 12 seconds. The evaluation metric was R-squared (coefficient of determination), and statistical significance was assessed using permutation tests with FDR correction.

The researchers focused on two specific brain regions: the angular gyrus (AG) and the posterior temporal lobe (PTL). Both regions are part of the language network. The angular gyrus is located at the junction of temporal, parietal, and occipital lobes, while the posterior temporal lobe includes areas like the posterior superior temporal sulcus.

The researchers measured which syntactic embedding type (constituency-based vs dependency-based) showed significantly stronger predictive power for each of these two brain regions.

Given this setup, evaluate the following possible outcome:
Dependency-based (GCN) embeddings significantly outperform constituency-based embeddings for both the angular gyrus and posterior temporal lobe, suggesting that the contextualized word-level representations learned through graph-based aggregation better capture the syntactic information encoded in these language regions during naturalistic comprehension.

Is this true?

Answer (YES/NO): NO